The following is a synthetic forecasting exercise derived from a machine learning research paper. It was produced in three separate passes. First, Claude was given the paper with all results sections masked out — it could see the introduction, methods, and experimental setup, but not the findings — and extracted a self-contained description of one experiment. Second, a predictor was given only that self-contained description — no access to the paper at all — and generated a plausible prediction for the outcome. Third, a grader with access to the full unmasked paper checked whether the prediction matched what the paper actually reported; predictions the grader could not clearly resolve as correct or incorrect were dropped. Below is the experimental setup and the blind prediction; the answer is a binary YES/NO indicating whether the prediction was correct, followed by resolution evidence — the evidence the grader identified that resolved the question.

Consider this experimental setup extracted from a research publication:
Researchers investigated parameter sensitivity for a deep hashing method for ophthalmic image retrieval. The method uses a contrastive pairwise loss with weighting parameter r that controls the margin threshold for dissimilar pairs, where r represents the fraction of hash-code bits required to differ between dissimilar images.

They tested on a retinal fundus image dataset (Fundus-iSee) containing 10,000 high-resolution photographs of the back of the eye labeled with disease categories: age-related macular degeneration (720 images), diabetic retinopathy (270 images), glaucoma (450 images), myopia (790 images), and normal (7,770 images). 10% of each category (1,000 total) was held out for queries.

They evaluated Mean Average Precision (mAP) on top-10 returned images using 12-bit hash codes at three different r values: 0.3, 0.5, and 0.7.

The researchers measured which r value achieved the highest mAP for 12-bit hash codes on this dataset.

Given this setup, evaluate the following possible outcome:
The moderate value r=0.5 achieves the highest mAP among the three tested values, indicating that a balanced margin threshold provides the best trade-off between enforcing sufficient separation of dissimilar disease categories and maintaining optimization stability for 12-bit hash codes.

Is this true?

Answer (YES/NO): NO